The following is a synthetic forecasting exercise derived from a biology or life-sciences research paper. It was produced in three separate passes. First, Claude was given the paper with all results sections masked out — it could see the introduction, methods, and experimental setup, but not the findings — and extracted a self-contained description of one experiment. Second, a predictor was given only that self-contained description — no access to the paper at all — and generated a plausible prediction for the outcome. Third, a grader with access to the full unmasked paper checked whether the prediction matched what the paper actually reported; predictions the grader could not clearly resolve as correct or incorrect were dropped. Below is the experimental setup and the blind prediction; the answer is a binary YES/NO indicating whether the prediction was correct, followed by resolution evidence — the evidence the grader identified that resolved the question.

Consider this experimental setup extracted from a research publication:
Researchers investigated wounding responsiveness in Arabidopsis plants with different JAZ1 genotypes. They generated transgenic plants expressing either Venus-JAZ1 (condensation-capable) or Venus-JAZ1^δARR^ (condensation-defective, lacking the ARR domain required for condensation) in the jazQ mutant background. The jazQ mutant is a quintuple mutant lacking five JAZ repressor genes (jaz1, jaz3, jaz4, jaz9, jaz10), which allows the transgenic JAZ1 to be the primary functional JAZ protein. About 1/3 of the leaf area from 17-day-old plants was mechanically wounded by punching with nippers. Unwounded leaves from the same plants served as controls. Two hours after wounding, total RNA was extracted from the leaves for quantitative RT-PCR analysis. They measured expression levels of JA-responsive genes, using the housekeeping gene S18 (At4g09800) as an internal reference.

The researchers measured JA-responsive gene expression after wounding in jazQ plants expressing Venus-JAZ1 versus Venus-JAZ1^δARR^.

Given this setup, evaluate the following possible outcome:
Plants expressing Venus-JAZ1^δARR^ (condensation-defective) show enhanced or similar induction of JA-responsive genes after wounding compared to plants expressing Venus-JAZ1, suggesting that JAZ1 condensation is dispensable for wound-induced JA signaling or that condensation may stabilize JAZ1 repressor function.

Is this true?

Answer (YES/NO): NO